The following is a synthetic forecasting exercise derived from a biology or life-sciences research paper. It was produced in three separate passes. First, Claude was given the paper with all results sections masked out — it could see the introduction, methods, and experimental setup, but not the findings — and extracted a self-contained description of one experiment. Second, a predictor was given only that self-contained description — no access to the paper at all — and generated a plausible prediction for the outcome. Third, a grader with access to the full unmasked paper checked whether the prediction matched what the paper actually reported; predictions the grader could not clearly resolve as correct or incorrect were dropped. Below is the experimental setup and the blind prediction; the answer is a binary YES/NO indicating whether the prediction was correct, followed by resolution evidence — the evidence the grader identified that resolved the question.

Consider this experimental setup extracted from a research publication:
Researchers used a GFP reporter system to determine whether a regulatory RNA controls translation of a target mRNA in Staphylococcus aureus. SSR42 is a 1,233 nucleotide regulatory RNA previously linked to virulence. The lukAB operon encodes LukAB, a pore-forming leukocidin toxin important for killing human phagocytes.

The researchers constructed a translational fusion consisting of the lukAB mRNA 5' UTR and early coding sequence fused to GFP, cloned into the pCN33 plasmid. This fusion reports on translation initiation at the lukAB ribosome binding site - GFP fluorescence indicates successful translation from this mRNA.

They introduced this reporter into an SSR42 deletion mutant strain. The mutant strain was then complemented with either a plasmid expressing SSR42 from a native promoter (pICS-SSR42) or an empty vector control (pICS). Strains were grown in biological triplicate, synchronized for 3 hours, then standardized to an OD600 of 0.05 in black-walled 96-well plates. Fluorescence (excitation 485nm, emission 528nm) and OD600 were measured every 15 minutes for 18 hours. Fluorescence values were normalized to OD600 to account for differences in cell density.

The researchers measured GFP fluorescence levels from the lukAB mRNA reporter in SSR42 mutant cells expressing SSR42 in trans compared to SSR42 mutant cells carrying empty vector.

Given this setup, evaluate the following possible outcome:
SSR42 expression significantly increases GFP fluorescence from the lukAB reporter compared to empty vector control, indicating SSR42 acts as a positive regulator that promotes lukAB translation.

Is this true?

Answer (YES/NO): YES